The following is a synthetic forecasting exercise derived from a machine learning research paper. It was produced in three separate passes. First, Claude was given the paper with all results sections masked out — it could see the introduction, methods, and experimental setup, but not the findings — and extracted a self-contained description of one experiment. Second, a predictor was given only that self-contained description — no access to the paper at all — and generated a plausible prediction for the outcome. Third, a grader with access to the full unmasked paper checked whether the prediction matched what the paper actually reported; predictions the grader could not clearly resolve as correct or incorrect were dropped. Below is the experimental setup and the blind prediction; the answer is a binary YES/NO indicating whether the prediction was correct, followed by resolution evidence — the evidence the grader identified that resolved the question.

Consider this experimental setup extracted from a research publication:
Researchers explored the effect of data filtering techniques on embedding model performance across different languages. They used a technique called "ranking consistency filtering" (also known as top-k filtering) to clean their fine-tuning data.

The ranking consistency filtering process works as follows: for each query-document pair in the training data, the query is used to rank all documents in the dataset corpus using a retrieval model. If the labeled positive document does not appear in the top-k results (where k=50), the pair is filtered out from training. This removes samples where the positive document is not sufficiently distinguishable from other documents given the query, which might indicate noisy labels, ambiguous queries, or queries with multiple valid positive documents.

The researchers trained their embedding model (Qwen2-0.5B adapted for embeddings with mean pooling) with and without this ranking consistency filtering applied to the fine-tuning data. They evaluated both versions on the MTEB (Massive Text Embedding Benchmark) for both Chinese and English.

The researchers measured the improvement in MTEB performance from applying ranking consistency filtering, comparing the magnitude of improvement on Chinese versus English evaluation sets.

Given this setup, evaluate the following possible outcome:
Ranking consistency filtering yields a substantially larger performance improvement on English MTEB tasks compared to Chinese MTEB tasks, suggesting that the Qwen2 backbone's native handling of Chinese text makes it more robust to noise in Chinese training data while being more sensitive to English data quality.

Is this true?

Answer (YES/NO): YES